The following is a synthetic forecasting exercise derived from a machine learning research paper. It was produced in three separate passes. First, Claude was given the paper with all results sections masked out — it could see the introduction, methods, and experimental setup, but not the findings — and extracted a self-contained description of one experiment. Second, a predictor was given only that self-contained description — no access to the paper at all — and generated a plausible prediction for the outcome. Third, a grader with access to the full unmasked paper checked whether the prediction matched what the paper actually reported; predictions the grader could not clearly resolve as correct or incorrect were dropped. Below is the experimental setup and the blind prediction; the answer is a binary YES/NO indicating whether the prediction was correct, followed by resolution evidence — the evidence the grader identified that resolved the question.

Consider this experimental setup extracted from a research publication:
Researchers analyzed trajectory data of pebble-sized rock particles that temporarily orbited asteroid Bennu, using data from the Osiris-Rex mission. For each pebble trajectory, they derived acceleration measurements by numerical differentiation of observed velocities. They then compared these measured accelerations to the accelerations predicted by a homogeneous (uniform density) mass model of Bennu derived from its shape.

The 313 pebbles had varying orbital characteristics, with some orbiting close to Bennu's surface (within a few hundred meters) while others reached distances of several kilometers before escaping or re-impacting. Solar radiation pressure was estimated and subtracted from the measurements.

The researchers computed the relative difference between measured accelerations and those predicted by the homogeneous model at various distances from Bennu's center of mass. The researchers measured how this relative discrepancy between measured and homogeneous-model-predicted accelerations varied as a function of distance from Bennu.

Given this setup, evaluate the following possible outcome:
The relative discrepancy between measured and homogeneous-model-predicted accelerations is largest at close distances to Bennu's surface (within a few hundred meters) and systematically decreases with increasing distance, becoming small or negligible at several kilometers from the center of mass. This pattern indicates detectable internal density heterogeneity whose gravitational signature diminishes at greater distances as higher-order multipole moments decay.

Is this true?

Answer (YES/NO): NO